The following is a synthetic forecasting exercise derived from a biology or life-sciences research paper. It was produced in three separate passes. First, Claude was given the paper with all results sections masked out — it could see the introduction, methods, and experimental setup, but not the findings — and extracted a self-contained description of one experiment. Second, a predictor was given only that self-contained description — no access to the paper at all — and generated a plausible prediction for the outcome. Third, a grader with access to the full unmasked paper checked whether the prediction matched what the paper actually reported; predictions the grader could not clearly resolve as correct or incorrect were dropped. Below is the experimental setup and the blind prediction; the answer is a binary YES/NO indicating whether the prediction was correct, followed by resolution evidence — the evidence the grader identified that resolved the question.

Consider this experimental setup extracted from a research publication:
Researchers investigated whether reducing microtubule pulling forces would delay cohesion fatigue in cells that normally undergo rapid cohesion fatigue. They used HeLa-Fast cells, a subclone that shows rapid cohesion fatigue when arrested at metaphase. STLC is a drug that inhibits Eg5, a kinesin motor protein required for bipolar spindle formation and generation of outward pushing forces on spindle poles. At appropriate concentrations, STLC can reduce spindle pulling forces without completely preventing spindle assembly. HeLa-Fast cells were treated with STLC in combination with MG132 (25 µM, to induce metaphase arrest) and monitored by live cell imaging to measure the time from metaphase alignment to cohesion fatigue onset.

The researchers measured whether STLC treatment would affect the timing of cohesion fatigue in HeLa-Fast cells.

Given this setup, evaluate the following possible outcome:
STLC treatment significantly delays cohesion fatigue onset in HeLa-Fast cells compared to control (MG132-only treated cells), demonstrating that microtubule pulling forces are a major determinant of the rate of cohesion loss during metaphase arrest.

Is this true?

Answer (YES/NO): YES